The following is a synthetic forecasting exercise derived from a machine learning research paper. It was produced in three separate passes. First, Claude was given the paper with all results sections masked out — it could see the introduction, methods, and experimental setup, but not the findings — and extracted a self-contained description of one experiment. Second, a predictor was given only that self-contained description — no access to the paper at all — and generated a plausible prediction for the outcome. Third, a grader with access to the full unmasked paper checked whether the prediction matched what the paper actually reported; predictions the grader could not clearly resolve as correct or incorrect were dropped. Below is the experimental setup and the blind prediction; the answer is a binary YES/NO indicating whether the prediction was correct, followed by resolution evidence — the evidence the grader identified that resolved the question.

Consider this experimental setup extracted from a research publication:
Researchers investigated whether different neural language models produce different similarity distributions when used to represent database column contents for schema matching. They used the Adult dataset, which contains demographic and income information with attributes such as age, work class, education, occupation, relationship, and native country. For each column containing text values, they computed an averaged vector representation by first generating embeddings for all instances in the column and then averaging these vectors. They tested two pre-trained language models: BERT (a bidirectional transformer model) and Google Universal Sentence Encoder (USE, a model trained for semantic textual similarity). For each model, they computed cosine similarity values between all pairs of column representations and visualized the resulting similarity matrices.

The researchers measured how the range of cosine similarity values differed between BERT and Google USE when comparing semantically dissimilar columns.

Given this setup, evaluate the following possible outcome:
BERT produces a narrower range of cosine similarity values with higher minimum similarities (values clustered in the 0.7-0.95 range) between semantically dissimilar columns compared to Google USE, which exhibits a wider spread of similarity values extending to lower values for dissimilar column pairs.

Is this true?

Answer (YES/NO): YES